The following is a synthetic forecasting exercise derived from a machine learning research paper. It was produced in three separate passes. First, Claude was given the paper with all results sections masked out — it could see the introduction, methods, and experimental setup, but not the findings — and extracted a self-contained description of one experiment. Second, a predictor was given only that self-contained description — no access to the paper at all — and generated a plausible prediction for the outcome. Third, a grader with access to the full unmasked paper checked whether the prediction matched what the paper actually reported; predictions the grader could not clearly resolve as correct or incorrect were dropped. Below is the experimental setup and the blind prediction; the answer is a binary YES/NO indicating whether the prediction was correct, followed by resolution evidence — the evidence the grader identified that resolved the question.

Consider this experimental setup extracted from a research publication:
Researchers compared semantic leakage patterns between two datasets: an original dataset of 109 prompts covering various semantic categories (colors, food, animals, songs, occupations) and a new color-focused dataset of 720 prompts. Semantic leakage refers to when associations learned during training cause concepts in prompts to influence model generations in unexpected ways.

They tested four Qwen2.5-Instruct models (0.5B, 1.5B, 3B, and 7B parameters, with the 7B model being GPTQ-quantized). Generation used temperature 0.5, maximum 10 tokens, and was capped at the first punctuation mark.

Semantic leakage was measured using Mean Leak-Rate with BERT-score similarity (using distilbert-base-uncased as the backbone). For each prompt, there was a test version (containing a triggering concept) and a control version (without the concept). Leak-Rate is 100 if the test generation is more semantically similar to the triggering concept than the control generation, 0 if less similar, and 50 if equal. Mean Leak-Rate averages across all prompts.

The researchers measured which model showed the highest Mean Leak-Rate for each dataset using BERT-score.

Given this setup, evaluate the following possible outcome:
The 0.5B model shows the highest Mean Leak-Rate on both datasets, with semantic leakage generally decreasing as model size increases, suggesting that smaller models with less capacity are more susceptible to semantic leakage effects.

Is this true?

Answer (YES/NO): NO